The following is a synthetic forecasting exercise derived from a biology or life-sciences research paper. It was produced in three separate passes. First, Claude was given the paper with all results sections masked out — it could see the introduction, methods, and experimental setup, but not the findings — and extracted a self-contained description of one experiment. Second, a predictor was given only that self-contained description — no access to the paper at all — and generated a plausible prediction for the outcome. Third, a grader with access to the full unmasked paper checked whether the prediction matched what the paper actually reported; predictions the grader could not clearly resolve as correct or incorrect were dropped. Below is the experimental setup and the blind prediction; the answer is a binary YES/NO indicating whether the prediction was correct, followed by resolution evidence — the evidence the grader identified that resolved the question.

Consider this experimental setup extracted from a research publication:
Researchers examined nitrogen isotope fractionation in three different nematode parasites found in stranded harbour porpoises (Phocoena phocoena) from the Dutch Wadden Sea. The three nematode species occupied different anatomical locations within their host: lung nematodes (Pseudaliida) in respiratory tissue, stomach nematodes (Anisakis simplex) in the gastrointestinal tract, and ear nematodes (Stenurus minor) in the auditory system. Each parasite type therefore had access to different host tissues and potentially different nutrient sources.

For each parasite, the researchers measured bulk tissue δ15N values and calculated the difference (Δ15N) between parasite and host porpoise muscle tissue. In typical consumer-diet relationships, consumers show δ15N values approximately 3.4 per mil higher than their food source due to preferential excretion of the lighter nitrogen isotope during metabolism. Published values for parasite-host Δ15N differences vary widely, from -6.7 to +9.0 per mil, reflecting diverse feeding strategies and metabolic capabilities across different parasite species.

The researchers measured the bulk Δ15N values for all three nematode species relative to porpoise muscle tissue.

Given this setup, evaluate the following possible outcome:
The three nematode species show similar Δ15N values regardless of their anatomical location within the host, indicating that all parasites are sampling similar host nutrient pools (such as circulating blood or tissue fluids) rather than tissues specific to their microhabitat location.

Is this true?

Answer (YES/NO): NO